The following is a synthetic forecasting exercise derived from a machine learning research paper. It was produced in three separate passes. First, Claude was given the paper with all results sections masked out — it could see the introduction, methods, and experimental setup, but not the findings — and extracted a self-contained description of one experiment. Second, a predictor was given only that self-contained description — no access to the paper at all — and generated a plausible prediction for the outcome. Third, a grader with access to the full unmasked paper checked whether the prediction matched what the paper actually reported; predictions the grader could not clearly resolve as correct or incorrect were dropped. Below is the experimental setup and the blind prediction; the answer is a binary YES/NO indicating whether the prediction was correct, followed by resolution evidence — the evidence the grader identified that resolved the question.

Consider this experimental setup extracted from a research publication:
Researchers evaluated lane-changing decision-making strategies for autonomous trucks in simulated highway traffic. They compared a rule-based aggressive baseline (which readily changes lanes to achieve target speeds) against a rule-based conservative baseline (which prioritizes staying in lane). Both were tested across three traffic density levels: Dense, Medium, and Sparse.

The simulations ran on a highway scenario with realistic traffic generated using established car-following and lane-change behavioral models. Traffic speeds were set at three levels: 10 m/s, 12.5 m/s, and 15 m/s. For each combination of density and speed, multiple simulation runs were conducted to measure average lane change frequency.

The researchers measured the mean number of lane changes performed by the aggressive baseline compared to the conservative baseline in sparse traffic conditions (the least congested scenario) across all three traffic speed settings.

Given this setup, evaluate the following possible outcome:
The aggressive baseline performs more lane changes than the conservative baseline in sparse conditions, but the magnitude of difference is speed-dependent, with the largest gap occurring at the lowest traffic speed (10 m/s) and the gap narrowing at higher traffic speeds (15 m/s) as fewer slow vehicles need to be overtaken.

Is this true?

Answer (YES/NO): YES